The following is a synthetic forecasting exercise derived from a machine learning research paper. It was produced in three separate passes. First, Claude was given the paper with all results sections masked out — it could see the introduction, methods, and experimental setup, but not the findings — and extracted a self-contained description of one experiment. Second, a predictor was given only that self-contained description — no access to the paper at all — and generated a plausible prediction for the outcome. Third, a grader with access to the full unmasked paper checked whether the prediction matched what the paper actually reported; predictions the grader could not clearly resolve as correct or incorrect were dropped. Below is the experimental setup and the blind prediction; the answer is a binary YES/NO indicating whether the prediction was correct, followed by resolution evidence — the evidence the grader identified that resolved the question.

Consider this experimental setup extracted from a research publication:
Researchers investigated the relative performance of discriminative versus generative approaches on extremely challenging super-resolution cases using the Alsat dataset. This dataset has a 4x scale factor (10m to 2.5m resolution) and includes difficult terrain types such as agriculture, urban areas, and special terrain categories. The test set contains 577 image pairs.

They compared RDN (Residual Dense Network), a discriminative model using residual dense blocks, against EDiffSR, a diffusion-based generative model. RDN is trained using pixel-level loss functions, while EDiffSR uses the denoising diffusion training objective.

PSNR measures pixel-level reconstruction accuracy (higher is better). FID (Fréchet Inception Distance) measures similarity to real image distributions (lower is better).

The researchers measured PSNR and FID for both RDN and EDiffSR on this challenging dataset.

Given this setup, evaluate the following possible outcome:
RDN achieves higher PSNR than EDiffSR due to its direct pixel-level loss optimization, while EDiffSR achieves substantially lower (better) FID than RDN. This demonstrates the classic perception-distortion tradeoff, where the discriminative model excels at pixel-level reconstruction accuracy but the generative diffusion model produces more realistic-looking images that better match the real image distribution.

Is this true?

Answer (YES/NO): YES